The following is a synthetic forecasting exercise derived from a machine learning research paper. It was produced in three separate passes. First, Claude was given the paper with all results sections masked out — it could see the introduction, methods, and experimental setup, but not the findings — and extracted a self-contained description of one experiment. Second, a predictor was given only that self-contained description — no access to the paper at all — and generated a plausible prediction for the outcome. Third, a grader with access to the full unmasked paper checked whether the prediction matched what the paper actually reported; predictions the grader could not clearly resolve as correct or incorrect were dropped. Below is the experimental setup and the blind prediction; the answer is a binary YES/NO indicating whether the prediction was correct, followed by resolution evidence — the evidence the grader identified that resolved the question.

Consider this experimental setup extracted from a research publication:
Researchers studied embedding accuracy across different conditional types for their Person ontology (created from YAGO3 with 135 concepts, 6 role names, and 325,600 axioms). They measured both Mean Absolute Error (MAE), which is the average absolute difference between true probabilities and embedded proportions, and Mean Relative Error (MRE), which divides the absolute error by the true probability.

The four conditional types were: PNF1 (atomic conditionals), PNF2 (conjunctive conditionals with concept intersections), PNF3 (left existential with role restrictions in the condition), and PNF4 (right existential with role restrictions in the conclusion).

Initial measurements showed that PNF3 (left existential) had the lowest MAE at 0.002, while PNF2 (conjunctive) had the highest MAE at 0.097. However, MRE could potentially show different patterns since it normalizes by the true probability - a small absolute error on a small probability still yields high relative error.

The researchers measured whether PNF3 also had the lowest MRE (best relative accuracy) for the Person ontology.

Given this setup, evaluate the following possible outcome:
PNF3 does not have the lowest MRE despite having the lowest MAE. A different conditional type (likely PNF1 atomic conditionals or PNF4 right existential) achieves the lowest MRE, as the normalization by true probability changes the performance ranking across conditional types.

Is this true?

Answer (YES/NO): NO